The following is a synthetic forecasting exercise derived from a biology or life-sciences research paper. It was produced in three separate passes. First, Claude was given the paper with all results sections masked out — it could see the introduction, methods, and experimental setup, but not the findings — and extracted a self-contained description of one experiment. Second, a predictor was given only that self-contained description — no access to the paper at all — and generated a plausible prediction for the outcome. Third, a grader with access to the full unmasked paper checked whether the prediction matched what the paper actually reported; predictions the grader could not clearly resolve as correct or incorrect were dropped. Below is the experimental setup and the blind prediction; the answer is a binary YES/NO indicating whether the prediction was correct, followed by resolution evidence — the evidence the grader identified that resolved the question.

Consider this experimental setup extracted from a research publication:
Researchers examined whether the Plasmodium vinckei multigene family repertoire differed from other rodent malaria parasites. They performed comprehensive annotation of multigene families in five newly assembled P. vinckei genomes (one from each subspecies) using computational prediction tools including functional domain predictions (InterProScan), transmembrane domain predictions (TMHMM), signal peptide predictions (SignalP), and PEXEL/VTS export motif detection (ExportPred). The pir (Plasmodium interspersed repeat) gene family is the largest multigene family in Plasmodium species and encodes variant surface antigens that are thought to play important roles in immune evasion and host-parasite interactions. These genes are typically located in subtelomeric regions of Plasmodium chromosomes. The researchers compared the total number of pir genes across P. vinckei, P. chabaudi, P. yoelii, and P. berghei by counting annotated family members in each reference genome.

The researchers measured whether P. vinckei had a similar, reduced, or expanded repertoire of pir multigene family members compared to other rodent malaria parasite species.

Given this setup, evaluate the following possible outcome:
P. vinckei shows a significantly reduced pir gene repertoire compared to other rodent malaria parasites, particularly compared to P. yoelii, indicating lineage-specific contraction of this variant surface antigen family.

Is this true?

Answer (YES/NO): NO